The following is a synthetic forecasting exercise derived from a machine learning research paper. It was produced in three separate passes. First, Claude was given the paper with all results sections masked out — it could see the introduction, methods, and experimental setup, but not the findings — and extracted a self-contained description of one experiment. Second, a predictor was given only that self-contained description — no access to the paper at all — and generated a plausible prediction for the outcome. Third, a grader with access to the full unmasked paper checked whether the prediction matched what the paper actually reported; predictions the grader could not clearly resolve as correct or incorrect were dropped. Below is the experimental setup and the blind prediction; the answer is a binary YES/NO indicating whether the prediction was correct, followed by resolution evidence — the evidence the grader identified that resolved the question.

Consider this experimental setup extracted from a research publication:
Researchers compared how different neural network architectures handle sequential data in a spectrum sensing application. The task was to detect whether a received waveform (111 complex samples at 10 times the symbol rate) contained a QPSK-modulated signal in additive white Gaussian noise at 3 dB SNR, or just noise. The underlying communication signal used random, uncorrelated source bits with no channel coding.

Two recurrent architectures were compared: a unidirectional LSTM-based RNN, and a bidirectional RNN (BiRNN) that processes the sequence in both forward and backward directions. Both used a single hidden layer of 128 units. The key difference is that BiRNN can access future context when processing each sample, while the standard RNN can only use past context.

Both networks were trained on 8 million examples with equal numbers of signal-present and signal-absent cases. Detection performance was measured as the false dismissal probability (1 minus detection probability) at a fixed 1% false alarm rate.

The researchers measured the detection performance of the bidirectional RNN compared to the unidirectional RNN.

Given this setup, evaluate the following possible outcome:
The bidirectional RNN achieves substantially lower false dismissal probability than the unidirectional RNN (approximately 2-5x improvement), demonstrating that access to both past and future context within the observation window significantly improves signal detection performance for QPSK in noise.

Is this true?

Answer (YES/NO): NO